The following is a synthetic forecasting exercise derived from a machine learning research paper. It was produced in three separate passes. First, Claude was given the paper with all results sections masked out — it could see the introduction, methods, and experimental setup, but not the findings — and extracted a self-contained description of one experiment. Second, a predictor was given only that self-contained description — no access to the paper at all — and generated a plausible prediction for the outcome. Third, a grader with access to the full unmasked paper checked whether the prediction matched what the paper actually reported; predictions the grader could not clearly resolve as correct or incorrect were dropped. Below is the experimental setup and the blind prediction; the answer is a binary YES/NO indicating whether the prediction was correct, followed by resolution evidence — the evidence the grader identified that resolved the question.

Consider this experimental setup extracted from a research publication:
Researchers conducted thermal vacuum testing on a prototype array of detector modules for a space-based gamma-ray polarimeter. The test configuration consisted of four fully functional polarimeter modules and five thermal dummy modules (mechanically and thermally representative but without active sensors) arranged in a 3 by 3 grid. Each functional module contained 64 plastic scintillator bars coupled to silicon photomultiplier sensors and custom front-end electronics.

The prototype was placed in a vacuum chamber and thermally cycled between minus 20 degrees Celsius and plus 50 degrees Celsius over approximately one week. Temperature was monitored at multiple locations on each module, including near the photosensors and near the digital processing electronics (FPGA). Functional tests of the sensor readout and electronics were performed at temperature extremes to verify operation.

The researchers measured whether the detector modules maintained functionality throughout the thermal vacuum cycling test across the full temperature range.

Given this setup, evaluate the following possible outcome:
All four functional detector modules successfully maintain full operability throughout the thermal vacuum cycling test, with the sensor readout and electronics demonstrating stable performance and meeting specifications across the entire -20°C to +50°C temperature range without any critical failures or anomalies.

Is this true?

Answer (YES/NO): YES